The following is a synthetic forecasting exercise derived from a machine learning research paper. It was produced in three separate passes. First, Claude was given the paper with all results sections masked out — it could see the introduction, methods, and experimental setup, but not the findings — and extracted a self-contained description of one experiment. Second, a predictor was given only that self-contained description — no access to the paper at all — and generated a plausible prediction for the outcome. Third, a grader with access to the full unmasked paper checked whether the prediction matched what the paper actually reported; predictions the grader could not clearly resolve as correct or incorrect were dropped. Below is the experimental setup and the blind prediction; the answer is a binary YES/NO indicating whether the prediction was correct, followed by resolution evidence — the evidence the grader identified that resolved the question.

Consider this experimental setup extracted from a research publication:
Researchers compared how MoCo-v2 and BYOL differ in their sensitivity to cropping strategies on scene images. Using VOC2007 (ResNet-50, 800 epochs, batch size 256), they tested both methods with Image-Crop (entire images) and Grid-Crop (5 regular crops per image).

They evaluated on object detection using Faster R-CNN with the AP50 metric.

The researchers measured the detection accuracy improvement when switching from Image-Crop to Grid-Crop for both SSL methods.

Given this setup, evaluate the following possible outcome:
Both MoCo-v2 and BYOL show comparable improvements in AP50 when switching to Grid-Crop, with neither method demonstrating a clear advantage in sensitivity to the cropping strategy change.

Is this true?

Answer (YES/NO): YES